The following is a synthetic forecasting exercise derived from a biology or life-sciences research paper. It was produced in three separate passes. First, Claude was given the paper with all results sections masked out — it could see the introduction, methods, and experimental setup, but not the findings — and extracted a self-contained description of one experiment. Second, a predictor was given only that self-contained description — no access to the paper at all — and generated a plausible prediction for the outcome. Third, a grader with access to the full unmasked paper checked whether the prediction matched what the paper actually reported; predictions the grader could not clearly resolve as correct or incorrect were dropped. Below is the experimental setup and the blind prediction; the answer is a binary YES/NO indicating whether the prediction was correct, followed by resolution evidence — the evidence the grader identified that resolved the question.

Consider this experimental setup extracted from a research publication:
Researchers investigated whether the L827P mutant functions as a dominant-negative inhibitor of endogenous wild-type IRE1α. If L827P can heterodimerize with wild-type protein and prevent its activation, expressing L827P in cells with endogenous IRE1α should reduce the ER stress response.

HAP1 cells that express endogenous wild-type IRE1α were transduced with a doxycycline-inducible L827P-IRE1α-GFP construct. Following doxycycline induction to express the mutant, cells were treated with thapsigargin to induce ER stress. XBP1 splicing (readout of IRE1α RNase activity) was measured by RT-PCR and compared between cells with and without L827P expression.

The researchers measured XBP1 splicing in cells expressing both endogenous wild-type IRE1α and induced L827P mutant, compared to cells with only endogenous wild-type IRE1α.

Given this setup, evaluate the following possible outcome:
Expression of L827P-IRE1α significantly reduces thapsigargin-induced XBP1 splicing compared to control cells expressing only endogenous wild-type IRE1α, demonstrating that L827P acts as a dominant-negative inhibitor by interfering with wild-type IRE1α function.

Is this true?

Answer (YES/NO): YES